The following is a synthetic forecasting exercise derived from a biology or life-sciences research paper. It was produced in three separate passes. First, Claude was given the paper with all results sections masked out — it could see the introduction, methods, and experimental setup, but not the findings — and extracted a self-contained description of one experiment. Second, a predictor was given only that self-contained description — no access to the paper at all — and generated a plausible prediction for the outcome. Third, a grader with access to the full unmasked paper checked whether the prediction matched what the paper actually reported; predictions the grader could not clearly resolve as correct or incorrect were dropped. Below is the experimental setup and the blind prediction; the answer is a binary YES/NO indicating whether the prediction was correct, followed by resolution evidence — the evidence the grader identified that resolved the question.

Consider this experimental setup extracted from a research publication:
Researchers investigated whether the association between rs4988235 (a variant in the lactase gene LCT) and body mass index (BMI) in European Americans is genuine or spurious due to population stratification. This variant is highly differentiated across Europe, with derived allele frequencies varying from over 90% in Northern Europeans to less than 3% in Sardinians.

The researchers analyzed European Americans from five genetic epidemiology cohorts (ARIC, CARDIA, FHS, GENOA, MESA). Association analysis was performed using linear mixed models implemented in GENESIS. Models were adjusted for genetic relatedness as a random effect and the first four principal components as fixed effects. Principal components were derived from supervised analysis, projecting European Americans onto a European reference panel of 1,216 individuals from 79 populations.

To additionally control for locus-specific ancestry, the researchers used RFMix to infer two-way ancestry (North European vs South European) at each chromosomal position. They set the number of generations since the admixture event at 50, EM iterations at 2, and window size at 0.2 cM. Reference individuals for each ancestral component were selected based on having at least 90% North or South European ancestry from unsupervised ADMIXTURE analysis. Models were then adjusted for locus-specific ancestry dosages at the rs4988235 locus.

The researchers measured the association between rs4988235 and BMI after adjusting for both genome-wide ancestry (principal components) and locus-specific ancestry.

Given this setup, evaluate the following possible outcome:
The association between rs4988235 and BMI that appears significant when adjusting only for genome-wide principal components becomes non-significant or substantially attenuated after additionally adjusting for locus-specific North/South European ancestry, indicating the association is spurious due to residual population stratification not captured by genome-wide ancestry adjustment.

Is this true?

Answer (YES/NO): NO